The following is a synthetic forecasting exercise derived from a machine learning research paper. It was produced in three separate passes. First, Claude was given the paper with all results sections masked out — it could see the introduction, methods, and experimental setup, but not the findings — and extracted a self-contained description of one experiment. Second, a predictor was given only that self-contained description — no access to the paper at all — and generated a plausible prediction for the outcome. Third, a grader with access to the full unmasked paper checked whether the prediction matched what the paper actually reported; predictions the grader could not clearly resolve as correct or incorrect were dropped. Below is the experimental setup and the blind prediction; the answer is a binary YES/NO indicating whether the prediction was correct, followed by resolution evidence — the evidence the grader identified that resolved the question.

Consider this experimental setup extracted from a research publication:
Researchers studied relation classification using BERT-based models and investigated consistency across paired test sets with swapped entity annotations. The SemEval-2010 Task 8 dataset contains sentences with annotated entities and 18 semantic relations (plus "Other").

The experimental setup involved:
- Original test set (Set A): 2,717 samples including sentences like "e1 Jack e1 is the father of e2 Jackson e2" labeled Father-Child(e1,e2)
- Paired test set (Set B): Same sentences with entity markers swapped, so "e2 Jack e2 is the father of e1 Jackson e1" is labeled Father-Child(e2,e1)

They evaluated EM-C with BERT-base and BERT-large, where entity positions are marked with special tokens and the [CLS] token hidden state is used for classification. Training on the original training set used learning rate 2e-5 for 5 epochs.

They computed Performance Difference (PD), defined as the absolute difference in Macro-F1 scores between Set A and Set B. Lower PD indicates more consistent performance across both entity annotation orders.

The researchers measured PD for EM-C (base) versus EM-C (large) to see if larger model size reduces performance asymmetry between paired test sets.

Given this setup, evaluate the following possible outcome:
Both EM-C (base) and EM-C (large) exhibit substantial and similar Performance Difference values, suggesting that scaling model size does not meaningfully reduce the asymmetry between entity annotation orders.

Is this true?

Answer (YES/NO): YES